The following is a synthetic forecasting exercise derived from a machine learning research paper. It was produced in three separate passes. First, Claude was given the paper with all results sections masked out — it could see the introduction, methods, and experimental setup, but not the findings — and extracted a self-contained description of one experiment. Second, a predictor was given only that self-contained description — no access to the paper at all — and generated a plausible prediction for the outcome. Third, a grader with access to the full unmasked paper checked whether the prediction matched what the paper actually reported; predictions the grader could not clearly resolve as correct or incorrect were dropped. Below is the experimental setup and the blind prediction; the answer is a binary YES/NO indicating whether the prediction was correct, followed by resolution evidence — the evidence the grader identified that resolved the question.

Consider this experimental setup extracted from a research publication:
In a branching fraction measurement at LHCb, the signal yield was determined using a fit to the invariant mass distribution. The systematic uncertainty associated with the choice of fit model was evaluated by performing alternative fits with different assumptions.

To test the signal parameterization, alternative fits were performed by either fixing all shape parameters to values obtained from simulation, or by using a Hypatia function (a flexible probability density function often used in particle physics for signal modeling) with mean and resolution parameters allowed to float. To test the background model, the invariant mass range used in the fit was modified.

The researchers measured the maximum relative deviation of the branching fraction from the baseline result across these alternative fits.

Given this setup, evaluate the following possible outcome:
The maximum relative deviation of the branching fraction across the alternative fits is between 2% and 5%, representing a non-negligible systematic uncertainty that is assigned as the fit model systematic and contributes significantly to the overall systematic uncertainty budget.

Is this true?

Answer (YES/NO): YES